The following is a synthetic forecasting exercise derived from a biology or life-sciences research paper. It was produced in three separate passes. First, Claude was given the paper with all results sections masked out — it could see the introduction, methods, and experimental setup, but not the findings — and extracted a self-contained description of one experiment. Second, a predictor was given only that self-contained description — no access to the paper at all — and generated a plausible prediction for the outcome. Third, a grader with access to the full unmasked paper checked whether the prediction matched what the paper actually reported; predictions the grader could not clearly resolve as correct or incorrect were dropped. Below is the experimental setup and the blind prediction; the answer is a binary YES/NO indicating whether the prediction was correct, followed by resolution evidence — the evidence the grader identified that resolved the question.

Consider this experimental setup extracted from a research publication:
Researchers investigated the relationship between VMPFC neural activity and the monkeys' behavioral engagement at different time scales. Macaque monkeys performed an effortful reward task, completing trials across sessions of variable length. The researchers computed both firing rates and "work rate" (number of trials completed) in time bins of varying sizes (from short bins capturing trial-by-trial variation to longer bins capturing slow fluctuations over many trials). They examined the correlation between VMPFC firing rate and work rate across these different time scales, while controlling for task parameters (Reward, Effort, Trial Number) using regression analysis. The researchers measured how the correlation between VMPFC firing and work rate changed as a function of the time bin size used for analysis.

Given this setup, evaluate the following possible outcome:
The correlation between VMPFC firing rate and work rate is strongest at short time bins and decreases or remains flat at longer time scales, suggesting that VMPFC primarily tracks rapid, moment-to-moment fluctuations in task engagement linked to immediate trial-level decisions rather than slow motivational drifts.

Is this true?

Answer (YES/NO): NO